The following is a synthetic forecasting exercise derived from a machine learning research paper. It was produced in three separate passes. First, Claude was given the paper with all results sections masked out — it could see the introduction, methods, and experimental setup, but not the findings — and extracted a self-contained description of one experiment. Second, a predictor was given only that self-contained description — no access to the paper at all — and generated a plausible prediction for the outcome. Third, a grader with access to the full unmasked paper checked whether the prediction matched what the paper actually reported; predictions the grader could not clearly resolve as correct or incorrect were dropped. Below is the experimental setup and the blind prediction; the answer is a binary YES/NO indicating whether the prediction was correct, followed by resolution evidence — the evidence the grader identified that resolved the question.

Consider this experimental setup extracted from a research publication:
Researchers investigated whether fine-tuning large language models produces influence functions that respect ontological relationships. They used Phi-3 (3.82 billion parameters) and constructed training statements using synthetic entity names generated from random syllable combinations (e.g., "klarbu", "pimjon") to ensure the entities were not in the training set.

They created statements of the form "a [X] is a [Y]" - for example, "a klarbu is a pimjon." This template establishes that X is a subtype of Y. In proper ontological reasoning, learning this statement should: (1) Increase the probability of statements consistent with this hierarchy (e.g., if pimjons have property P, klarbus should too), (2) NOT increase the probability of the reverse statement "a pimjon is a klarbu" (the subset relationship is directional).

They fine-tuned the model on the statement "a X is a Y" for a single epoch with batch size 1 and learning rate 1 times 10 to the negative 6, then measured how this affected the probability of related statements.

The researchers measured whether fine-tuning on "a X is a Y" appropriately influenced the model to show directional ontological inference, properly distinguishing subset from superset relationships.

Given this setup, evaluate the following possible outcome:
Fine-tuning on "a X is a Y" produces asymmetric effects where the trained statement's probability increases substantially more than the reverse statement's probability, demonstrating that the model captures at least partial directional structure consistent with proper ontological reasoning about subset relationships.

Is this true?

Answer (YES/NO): NO